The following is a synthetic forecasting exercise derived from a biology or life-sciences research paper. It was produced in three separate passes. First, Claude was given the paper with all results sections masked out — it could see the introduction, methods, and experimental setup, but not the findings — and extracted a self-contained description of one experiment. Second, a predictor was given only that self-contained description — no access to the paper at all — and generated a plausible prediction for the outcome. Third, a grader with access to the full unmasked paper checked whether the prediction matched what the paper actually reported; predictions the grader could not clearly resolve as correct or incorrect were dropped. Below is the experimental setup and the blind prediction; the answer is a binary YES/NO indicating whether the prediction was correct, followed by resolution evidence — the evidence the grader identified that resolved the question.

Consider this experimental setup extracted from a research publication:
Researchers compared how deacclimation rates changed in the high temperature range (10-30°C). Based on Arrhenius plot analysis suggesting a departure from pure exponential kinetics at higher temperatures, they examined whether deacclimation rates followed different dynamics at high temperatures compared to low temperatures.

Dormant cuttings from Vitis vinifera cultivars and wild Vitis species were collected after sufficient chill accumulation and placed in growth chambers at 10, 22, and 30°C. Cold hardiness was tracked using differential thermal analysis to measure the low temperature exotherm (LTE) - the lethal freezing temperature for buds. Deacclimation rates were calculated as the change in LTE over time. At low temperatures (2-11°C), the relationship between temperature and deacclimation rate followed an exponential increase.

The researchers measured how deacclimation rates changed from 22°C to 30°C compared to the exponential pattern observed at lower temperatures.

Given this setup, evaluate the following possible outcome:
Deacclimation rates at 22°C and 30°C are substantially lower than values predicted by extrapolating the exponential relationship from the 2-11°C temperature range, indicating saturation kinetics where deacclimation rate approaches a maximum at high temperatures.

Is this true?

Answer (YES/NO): YES